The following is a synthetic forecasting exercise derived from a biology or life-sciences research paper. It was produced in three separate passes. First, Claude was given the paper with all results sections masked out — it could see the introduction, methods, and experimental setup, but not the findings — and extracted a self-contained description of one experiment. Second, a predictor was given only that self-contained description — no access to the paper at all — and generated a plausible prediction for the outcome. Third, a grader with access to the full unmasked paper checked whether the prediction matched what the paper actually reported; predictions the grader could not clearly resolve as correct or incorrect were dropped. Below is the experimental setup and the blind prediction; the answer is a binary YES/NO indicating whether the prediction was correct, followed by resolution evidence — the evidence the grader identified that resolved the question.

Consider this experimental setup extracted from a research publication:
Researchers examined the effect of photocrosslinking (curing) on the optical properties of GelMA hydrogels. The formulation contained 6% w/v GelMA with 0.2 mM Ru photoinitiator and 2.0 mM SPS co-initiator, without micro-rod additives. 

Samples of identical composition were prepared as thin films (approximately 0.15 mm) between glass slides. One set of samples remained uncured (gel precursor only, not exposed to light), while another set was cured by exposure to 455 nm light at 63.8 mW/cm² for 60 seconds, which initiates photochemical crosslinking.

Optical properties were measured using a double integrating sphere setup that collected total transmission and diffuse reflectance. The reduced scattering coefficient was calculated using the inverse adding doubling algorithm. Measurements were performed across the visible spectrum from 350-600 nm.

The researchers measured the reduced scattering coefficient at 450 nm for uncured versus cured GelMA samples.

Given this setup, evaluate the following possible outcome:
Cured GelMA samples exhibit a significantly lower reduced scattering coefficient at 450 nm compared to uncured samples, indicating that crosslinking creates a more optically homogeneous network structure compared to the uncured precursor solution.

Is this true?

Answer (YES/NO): NO